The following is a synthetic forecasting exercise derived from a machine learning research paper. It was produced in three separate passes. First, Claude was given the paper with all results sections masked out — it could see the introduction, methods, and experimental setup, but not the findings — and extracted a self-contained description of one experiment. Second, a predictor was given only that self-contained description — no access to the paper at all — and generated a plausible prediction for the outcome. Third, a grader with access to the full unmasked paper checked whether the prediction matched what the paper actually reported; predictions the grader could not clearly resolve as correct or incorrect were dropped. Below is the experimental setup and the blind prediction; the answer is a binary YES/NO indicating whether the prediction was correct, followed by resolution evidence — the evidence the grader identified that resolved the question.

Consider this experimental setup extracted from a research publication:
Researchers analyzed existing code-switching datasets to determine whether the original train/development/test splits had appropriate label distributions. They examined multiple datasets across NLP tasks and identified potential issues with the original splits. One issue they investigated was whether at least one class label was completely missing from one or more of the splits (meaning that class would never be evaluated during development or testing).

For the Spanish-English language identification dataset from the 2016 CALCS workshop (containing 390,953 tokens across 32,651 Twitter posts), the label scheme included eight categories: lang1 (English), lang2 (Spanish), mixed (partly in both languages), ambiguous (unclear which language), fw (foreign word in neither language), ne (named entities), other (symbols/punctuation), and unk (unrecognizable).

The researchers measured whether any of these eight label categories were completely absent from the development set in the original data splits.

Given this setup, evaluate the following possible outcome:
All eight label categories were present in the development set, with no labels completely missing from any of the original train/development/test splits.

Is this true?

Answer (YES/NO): NO